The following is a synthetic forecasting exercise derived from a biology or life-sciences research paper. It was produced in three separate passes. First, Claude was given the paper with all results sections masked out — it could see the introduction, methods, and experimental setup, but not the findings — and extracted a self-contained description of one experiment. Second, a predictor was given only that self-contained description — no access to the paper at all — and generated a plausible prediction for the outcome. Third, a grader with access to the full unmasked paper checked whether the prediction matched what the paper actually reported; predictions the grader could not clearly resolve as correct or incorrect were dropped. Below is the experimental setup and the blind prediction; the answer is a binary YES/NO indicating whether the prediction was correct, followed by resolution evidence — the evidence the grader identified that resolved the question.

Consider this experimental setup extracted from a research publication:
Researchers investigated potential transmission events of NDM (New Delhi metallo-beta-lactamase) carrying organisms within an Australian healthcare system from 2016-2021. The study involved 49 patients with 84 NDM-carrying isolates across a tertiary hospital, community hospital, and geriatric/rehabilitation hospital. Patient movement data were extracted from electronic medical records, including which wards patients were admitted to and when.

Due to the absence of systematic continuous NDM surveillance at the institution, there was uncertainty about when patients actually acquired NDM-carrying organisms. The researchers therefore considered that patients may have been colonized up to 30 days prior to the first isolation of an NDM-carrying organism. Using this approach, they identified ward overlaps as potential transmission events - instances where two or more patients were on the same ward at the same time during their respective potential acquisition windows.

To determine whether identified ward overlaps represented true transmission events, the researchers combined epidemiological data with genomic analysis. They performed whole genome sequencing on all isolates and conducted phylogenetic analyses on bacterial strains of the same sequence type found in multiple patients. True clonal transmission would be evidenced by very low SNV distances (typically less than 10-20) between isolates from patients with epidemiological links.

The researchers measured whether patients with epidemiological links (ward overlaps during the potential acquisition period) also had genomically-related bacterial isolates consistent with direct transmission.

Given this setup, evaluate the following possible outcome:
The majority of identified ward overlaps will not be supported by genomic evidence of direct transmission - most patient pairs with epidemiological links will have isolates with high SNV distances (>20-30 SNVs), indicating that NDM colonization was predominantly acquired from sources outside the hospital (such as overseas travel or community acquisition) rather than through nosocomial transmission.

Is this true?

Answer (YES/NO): NO